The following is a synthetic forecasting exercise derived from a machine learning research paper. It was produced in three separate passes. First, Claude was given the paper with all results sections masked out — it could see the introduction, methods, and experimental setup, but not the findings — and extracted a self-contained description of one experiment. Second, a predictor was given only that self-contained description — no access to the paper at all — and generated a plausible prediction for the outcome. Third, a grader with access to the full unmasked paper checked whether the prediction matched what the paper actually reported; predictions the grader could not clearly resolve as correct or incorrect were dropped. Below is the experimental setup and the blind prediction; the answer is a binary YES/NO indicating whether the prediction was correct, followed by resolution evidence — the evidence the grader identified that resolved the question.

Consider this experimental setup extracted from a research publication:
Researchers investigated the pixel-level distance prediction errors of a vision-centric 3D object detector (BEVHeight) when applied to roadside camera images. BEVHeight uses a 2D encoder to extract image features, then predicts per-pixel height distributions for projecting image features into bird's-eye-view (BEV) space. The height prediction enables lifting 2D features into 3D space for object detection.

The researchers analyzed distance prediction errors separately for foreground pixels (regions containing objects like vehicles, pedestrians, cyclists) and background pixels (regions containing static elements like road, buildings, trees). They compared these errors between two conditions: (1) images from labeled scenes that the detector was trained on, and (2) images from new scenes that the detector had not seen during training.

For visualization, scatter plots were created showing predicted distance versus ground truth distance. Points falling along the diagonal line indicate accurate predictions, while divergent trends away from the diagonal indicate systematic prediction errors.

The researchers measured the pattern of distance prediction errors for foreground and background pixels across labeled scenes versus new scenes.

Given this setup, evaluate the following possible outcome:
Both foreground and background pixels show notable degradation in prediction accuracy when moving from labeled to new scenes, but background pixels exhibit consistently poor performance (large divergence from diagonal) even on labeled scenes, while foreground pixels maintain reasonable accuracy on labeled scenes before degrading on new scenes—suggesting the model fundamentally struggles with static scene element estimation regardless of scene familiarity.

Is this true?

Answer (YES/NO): NO